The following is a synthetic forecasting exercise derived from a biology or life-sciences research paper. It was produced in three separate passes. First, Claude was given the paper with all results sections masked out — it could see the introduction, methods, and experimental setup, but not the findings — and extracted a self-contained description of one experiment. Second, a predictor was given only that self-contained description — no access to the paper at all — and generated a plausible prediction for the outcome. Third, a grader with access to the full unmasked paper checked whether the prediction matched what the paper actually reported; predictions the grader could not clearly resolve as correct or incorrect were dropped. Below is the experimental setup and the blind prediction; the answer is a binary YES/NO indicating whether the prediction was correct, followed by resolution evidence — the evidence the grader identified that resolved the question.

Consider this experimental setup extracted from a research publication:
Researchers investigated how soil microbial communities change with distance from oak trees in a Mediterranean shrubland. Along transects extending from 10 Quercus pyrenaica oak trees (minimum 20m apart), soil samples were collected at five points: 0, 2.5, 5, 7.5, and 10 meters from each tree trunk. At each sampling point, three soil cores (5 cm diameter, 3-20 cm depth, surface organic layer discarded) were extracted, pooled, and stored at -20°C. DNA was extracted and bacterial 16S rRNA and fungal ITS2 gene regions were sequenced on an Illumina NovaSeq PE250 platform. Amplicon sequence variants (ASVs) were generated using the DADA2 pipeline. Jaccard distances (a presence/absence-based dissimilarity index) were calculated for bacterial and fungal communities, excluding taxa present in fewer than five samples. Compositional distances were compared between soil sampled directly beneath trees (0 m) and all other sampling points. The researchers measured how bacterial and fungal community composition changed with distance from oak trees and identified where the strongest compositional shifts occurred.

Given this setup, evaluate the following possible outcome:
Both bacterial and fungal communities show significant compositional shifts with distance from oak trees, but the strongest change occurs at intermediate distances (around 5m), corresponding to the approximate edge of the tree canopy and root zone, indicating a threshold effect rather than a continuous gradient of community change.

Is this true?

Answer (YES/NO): NO